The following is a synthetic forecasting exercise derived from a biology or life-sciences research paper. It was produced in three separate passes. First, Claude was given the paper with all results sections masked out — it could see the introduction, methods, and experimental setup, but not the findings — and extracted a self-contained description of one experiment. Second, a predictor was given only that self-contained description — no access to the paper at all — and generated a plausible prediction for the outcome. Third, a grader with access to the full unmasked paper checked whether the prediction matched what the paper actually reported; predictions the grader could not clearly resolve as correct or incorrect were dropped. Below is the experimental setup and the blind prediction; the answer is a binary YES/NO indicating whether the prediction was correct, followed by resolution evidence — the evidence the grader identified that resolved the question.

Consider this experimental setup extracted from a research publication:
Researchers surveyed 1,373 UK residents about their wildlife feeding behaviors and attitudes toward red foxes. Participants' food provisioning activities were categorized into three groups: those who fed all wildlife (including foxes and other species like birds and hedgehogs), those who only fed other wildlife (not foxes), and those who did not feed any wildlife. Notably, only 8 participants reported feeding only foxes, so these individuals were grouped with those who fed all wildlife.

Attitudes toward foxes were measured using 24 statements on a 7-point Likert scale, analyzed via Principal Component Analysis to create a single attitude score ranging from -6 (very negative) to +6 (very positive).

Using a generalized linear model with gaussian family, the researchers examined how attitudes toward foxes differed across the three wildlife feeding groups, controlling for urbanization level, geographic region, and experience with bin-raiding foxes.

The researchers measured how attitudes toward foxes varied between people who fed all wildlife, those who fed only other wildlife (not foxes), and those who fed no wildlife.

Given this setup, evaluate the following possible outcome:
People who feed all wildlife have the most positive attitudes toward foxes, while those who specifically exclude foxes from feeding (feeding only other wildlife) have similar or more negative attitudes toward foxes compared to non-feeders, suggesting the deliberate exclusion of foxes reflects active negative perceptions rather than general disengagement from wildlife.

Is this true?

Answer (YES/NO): NO